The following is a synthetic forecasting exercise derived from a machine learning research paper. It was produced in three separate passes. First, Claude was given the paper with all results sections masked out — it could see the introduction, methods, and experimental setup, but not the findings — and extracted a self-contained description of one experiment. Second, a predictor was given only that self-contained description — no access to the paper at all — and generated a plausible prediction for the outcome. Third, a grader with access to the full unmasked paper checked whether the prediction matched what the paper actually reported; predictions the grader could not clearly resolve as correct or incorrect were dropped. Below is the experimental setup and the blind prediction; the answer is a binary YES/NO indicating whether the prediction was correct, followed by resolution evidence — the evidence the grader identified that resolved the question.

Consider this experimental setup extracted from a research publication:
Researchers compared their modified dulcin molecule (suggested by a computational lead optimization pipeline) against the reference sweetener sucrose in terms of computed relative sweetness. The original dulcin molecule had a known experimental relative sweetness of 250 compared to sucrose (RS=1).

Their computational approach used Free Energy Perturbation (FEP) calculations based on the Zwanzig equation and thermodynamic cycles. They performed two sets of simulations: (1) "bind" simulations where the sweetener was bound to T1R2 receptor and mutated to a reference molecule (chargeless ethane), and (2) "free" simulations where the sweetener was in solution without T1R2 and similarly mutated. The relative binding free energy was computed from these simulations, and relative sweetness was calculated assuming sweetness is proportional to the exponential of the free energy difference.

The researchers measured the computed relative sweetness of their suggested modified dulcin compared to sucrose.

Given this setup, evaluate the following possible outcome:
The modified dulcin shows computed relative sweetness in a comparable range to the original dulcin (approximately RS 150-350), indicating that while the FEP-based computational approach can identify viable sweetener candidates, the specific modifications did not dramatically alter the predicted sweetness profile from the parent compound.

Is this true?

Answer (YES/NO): NO